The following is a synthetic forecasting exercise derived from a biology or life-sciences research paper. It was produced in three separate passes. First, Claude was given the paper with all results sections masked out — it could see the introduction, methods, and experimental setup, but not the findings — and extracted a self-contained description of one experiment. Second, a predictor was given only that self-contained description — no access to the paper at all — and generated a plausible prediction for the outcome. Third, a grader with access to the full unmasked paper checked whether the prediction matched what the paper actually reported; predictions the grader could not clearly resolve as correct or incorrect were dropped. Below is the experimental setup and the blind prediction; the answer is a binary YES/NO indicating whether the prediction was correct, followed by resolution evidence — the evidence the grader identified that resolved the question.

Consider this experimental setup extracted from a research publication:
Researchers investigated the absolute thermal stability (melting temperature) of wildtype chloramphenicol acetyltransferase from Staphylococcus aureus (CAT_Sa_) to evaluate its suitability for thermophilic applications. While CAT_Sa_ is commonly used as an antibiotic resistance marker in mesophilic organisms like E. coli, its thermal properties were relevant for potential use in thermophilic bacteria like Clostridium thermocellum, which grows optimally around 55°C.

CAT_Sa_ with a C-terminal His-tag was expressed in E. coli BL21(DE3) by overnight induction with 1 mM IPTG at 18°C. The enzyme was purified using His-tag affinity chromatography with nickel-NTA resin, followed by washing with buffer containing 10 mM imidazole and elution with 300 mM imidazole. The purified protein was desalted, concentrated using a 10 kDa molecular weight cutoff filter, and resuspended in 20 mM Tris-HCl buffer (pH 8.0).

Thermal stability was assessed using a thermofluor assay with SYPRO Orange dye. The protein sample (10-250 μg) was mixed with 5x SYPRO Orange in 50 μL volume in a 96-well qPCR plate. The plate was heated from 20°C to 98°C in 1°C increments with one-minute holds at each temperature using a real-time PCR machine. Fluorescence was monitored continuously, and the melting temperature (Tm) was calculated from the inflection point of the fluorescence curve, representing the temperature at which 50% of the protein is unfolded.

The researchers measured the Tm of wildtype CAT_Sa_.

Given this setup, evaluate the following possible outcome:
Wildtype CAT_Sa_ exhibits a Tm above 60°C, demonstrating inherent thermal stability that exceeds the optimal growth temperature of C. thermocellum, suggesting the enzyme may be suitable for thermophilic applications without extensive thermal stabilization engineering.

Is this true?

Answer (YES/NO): YES